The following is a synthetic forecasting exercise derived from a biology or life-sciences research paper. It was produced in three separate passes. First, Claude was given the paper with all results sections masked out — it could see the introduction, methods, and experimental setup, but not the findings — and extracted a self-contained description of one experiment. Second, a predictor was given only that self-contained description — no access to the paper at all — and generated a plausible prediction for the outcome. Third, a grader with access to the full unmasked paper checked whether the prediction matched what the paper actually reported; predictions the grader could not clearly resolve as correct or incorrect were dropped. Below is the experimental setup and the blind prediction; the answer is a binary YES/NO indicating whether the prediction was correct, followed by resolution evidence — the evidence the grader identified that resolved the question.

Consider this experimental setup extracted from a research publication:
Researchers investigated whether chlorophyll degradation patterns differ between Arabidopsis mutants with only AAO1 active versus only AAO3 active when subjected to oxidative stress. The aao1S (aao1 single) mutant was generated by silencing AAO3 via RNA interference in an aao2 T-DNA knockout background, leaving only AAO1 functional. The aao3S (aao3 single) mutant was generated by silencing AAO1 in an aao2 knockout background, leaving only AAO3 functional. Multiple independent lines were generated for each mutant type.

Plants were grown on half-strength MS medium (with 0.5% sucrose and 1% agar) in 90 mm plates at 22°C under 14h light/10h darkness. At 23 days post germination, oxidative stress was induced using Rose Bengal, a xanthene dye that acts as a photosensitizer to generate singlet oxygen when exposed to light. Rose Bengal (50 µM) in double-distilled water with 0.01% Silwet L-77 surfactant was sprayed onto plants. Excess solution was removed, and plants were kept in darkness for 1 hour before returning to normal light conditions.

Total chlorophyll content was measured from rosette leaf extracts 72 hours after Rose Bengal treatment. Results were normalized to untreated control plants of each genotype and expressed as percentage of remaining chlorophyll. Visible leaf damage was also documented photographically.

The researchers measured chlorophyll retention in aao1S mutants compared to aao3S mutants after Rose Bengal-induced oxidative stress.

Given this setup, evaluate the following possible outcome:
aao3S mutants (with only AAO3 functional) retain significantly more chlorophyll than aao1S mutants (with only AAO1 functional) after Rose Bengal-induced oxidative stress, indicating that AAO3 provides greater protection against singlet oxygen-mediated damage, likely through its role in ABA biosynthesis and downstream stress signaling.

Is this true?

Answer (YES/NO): NO